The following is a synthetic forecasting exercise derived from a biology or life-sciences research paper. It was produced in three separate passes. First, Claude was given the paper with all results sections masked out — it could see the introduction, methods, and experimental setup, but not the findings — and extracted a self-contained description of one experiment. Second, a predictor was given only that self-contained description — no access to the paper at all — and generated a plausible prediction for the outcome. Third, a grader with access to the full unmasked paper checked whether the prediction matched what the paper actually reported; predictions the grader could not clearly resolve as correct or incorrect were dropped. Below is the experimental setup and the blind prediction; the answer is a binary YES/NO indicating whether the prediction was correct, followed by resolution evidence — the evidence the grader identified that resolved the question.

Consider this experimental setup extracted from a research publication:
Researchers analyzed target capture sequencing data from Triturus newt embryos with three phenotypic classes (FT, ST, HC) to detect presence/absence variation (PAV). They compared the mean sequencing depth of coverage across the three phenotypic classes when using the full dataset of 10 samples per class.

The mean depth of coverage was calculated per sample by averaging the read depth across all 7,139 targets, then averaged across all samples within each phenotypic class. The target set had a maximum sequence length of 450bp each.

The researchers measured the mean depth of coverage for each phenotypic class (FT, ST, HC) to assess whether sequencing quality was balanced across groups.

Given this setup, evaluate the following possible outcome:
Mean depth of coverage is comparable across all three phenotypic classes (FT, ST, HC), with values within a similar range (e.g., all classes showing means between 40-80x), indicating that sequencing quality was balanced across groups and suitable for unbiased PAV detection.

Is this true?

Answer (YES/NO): NO